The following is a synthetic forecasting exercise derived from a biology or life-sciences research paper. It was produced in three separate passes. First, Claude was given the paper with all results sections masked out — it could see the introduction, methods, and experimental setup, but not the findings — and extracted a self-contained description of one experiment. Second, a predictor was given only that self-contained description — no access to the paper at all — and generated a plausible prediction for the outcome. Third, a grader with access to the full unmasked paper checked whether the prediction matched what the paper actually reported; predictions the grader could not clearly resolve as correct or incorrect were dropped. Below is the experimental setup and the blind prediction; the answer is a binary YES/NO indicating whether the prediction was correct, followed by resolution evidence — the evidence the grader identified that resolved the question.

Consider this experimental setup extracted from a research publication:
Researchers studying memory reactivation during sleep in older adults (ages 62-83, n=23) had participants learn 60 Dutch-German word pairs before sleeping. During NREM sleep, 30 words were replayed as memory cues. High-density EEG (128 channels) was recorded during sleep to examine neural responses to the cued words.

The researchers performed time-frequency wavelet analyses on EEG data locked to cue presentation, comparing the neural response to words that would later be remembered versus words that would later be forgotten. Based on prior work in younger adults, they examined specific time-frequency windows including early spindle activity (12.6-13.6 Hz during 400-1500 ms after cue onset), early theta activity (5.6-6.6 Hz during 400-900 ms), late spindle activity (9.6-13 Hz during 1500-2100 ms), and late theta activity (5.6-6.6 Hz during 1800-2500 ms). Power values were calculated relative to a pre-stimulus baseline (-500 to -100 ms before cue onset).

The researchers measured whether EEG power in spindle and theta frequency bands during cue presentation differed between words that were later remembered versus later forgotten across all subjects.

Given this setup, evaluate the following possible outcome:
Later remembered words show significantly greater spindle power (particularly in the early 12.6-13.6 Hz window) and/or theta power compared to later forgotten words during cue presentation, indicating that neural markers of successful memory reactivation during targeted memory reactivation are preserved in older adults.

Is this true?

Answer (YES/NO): NO